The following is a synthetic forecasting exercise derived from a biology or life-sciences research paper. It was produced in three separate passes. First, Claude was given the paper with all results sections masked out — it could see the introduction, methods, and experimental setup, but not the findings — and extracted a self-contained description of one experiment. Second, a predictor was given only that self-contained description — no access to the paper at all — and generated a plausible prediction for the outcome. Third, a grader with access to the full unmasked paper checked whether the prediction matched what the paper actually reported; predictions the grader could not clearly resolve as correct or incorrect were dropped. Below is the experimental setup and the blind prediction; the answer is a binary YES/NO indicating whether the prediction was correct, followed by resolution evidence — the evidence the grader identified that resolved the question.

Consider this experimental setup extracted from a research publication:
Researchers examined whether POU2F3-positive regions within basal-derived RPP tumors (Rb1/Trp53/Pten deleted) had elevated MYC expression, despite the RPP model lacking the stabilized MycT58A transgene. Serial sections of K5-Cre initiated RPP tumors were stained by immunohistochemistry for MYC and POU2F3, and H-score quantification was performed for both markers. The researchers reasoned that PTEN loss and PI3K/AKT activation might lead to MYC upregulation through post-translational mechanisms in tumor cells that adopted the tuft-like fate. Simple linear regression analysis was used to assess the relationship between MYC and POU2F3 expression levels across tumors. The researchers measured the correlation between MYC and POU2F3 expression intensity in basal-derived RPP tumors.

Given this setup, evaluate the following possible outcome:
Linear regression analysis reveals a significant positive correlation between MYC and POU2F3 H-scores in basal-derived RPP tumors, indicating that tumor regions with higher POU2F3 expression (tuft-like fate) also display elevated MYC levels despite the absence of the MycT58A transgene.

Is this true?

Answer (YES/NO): YES